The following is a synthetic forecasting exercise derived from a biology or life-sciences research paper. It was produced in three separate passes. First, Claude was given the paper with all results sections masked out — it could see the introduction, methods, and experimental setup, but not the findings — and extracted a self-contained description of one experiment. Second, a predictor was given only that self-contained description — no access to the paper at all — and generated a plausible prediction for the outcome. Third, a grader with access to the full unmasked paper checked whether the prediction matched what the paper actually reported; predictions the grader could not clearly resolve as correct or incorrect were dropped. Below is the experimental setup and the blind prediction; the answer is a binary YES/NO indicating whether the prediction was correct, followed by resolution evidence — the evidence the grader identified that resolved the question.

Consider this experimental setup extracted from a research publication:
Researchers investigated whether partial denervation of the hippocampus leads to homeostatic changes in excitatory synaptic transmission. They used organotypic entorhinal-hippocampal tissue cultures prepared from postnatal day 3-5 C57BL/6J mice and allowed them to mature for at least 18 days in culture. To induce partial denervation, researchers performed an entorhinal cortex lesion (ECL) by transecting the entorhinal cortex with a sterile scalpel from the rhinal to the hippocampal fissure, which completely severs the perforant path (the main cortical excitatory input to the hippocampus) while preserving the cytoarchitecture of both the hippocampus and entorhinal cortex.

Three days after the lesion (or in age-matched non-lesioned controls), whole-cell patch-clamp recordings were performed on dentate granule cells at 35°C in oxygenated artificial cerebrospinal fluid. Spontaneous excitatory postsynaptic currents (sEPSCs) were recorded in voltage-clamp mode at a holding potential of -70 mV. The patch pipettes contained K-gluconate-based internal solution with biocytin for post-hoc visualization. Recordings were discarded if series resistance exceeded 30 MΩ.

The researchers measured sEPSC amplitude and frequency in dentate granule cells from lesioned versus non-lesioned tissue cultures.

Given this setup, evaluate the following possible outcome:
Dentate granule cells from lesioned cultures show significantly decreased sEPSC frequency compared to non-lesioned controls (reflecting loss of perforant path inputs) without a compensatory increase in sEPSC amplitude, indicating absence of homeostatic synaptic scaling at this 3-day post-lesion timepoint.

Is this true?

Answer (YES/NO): NO